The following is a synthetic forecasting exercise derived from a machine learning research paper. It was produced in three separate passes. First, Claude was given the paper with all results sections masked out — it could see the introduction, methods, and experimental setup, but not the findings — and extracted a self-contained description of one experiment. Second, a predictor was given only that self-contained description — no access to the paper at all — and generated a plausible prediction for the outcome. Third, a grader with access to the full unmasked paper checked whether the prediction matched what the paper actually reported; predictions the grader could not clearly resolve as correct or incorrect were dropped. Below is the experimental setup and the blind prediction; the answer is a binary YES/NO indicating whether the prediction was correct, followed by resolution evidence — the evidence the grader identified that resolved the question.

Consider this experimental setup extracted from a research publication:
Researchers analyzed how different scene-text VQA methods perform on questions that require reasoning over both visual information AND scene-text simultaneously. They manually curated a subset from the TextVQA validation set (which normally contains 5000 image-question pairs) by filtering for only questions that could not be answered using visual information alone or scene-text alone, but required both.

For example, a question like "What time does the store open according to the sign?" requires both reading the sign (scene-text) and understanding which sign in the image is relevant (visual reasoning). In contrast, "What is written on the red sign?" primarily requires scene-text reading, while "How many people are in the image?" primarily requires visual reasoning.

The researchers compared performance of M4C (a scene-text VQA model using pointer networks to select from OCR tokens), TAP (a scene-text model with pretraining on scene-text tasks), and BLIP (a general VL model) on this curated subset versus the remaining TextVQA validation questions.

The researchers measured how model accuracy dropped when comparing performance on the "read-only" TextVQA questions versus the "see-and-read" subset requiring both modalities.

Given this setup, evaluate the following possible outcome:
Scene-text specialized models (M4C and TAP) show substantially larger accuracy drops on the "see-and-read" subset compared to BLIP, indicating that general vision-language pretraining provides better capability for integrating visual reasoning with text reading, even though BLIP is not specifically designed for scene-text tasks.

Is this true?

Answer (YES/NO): NO